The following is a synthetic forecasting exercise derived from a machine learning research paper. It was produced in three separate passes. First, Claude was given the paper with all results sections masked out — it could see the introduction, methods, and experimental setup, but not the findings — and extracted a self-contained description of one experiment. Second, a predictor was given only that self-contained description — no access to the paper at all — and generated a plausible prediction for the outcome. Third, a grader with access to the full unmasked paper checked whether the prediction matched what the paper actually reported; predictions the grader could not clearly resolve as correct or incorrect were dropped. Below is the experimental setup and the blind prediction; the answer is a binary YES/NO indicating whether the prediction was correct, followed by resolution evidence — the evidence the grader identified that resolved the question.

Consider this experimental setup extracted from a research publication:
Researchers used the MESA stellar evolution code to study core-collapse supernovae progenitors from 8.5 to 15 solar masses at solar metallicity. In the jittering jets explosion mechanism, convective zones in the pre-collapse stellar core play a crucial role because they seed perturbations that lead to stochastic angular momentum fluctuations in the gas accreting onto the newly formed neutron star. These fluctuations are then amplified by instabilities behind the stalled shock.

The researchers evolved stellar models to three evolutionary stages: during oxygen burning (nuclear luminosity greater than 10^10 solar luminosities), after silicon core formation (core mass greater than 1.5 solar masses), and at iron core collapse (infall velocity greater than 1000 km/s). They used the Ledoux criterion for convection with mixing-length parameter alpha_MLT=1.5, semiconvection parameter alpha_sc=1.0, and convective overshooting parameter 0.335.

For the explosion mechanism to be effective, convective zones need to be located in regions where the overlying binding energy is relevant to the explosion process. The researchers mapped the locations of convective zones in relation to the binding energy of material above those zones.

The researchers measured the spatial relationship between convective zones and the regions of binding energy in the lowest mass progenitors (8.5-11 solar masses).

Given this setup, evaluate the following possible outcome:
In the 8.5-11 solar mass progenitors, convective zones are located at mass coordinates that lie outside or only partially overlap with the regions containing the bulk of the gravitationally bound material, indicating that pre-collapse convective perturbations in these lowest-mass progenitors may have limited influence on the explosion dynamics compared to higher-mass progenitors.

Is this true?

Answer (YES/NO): NO